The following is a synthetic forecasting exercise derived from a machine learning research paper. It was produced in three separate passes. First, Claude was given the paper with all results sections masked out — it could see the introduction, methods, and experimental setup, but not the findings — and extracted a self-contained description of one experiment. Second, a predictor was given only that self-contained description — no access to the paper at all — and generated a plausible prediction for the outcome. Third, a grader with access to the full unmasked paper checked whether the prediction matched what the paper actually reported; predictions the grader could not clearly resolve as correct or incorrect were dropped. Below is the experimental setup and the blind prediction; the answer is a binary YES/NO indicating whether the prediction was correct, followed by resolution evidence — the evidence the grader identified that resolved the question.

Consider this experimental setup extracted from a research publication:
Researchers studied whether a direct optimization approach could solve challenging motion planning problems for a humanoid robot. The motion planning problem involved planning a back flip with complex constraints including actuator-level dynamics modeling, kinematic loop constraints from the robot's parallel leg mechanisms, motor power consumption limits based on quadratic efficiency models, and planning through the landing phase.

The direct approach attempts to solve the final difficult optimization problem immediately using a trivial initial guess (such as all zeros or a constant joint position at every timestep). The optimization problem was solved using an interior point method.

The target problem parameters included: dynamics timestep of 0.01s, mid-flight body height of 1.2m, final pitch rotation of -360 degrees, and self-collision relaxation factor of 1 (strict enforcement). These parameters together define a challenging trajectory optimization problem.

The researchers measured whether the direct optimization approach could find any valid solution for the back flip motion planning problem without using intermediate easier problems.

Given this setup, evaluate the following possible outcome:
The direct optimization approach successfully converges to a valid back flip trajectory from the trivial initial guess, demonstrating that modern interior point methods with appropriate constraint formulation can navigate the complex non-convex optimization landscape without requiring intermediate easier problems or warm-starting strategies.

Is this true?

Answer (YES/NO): NO